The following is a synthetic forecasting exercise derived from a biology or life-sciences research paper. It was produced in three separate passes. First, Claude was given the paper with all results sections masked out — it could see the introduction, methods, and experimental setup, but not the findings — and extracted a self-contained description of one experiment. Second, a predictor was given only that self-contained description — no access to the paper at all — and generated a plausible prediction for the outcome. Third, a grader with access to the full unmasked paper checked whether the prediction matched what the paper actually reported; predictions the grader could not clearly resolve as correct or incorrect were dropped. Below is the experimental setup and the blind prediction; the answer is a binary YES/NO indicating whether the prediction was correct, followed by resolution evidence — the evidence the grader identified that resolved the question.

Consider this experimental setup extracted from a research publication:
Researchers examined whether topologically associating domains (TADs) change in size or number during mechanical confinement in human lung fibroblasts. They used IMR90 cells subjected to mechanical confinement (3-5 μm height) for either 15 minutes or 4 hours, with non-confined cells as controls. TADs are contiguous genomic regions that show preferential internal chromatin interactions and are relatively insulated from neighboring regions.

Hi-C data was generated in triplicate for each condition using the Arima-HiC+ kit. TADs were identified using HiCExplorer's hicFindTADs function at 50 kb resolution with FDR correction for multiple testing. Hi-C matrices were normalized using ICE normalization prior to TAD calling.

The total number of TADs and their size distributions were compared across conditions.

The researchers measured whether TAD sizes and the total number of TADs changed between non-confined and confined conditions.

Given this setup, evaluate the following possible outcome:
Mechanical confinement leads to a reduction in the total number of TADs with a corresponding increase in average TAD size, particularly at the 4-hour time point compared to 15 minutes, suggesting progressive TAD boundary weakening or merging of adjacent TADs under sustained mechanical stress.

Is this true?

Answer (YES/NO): NO